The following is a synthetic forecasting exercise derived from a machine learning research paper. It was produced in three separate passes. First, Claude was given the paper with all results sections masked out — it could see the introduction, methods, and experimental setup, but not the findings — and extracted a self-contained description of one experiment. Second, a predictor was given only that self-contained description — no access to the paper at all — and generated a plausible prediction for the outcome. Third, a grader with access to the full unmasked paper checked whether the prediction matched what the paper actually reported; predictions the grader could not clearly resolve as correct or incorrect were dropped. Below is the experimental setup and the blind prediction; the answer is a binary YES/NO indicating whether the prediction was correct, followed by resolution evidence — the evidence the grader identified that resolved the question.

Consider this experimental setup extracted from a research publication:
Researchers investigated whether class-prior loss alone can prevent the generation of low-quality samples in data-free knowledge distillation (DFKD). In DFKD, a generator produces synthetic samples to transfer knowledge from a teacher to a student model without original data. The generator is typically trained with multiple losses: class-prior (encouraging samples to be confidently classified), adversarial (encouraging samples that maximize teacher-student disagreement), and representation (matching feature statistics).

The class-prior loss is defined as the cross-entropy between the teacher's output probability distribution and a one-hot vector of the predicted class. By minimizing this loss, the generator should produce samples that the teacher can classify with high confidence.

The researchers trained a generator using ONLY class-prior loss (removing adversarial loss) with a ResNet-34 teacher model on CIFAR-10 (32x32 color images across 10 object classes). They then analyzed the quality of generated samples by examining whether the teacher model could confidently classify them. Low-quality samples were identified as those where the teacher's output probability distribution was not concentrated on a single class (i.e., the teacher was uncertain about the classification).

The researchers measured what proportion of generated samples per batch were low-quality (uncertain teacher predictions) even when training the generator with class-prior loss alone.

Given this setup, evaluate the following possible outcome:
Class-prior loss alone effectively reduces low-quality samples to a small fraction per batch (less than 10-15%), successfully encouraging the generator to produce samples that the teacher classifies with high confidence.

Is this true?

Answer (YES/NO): NO